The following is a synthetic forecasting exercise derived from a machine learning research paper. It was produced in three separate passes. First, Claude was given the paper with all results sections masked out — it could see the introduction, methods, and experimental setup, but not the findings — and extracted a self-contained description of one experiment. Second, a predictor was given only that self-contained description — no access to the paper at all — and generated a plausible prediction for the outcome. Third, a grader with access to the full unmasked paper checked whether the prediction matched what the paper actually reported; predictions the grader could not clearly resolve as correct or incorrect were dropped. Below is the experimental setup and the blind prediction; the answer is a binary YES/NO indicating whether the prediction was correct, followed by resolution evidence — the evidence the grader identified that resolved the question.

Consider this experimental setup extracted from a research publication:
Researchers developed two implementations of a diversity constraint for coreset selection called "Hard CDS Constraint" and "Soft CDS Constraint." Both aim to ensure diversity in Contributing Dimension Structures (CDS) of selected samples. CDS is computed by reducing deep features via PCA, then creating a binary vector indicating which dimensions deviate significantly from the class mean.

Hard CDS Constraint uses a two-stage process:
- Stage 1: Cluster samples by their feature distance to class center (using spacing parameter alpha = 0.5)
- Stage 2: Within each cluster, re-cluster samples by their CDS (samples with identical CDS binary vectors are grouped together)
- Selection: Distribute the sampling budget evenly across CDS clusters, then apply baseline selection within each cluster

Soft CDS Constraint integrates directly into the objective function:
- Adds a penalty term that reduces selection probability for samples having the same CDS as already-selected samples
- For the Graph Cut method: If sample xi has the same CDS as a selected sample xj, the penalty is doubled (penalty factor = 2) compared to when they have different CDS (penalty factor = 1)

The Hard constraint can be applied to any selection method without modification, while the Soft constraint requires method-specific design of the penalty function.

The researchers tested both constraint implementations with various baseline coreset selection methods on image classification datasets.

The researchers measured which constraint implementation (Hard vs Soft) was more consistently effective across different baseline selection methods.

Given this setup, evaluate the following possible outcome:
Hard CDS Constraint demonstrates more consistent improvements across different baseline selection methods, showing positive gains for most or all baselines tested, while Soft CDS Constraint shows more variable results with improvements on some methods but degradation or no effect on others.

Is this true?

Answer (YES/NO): NO